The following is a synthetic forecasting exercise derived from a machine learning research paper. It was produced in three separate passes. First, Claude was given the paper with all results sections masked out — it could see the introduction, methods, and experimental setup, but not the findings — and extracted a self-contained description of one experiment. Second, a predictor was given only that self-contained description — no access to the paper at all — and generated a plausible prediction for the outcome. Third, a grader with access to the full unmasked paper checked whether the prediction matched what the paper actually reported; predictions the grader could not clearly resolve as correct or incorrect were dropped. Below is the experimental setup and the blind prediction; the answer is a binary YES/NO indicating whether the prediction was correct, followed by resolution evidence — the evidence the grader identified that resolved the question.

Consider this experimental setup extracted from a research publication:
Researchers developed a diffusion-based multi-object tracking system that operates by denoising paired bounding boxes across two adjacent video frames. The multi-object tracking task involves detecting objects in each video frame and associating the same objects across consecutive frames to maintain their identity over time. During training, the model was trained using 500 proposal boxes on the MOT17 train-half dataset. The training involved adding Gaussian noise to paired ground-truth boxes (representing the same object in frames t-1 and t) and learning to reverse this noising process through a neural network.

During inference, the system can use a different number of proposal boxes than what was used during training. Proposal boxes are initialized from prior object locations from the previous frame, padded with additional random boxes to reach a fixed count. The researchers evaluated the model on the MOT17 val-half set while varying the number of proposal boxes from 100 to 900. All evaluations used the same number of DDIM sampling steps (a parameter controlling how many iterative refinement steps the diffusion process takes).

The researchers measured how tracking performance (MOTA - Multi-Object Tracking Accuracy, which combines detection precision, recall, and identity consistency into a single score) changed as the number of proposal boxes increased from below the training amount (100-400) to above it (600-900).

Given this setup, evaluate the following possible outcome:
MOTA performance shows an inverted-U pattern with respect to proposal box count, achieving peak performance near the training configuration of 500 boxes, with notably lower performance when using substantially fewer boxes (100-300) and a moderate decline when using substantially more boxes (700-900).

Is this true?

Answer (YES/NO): NO